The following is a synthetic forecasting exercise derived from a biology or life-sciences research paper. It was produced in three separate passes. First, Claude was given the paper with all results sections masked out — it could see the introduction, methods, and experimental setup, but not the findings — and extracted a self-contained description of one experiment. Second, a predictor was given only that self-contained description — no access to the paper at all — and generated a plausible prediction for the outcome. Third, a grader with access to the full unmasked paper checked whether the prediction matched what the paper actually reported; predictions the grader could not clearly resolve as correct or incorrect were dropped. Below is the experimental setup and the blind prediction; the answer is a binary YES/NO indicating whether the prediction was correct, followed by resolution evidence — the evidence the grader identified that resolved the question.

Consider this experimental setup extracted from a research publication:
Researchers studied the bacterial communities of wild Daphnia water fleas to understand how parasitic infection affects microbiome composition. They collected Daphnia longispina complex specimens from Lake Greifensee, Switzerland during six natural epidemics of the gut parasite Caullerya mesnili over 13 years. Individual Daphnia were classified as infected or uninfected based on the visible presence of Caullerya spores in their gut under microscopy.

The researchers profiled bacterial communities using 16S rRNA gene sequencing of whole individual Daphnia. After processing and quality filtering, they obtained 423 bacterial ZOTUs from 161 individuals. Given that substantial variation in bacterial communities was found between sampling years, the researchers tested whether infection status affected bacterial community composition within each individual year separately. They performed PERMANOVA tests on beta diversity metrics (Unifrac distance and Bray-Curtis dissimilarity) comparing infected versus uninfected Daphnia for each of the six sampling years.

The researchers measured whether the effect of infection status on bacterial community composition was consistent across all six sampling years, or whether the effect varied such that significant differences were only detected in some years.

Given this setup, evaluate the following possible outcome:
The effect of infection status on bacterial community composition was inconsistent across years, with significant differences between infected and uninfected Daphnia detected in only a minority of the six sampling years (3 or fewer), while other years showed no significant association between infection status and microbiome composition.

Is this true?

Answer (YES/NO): YES